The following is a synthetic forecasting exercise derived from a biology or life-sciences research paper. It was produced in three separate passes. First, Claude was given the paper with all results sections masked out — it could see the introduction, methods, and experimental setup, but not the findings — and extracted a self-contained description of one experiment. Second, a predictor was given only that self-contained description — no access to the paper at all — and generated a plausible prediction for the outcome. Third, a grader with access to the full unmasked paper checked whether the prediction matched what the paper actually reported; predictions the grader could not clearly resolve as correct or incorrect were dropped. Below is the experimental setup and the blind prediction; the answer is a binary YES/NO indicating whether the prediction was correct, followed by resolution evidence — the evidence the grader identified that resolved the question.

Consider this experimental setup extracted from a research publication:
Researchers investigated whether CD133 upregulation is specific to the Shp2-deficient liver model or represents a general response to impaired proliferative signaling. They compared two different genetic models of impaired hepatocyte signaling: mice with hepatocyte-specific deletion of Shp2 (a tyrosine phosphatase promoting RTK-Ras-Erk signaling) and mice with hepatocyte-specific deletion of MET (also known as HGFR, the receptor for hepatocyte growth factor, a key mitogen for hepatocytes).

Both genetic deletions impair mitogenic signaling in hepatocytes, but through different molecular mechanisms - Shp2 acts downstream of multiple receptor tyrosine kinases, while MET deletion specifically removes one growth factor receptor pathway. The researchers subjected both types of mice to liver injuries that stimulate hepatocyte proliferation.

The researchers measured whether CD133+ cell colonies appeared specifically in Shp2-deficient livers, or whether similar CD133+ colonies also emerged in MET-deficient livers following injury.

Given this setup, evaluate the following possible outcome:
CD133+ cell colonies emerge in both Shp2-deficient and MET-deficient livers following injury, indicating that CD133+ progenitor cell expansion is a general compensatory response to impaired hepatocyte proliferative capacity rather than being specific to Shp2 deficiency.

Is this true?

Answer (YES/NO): NO